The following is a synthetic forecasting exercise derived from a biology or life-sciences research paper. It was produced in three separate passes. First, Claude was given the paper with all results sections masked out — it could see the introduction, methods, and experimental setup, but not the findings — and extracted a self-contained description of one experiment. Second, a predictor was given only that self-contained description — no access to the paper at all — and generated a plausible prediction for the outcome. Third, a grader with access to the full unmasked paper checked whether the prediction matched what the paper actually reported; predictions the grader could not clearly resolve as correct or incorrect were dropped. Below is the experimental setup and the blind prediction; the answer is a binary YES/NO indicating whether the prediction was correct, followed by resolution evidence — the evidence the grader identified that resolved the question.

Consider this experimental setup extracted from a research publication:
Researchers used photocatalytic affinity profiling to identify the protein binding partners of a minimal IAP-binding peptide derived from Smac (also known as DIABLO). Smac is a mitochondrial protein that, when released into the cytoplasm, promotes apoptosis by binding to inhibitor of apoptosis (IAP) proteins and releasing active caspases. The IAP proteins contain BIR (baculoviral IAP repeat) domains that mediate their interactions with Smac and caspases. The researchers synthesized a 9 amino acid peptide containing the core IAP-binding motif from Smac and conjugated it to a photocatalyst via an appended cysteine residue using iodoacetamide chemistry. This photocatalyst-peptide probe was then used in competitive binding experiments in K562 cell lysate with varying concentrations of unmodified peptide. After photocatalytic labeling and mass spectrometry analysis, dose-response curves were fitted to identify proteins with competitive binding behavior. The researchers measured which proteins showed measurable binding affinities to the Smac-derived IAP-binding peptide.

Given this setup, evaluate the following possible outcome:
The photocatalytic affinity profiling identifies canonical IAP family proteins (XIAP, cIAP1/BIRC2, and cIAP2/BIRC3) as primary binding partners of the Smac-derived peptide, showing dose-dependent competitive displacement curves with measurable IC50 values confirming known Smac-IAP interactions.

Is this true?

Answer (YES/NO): NO